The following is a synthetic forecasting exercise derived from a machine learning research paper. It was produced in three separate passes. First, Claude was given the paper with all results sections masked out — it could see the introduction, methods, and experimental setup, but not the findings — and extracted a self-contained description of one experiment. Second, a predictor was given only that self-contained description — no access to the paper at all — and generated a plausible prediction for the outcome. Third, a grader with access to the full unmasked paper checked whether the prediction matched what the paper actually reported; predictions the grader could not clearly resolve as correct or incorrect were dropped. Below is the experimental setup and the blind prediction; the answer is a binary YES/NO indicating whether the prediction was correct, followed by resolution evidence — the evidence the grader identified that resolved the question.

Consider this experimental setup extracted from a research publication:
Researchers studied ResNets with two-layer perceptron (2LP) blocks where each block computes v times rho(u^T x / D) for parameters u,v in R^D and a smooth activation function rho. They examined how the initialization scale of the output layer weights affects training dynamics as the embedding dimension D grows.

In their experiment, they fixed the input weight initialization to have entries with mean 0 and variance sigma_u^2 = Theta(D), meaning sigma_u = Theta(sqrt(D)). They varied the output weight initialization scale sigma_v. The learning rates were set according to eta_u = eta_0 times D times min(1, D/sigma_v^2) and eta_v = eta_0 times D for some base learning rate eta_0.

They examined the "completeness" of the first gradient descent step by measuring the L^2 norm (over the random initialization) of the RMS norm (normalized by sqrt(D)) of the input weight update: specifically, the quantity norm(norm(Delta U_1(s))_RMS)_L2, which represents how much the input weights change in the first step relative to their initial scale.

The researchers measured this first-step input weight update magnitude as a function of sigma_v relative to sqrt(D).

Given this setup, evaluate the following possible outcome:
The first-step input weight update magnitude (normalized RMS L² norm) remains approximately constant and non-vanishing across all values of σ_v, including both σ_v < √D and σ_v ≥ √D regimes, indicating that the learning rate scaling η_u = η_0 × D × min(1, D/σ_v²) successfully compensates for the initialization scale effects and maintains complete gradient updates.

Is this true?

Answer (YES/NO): NO